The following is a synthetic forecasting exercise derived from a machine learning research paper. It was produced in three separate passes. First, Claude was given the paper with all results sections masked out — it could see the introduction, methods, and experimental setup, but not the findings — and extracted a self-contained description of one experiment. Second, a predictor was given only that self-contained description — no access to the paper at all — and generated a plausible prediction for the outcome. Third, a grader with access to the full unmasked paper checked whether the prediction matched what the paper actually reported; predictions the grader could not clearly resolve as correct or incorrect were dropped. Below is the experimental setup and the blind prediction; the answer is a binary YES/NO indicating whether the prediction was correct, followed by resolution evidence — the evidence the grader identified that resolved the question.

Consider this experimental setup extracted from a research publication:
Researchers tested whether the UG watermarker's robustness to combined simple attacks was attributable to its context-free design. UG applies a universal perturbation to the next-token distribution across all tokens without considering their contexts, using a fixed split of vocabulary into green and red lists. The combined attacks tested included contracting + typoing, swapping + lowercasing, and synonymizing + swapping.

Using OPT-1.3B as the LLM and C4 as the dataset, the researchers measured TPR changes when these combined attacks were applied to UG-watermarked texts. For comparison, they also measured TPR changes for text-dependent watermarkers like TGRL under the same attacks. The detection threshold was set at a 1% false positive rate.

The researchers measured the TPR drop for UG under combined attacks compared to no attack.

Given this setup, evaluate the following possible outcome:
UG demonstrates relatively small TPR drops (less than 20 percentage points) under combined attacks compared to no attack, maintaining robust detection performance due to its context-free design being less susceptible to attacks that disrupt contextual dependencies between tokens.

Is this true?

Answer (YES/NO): YES